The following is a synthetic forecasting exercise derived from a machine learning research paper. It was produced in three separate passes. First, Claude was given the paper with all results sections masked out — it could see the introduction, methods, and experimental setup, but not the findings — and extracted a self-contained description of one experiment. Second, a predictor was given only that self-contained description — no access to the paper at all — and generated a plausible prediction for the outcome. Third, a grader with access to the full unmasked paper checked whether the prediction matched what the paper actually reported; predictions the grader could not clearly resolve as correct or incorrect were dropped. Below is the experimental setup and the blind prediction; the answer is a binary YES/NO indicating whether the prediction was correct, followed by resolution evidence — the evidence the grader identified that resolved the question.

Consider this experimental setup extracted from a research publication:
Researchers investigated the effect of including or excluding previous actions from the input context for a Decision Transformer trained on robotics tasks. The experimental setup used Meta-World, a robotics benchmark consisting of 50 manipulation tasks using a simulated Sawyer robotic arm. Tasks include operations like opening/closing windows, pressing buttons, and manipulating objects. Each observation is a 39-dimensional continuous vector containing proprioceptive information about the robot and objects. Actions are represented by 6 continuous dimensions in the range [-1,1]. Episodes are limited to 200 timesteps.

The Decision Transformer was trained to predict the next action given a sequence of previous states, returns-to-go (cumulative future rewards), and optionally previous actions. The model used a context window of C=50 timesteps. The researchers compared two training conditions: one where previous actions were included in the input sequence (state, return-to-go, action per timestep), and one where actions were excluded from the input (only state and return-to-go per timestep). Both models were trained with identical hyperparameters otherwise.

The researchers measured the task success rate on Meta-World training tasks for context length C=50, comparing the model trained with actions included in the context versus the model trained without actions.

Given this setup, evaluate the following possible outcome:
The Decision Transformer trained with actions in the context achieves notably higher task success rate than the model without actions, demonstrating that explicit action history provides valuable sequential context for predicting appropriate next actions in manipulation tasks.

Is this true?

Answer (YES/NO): NO